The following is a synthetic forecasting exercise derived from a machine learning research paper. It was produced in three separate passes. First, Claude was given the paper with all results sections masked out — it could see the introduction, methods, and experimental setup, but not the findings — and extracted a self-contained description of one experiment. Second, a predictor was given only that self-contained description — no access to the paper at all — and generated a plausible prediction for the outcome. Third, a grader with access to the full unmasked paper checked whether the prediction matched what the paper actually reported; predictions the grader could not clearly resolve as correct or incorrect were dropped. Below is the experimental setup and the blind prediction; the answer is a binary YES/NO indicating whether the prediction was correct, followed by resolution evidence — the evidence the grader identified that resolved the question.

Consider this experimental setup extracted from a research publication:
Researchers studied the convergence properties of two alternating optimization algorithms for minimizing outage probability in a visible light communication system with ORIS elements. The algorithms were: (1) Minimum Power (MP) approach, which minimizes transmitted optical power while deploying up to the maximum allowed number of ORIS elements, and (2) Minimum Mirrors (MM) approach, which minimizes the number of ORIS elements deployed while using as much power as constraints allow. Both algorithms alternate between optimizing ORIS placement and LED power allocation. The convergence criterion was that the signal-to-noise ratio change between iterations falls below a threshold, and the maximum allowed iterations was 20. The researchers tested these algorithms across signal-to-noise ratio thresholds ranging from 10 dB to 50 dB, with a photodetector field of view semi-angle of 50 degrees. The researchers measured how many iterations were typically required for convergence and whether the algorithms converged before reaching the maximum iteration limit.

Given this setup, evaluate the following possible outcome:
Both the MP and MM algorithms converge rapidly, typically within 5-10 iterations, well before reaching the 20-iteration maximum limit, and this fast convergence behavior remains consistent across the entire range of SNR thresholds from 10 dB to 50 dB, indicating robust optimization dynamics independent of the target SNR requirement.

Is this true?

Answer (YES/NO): NO